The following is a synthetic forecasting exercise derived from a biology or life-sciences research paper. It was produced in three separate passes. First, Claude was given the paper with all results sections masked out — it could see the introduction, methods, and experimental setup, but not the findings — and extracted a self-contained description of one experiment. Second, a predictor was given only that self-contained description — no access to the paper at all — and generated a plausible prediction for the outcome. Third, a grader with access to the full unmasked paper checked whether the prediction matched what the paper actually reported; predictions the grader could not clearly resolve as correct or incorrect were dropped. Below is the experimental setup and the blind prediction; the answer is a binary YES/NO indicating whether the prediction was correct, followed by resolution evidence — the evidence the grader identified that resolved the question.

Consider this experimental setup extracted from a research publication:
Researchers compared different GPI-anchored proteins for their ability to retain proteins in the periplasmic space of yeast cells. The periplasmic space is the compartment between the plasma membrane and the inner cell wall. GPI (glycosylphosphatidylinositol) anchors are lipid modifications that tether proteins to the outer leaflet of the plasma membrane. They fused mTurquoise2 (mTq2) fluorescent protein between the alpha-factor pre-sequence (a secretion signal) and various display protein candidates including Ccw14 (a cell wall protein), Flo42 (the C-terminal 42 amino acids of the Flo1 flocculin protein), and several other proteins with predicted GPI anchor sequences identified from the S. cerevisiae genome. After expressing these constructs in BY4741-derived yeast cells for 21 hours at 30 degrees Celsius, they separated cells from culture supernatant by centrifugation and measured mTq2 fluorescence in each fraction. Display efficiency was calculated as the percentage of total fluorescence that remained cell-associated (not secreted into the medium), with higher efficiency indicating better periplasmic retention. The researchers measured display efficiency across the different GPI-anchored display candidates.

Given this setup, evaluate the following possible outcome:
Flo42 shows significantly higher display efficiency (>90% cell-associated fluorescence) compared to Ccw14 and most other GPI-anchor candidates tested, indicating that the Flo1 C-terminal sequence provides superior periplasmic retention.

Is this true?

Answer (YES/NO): NO